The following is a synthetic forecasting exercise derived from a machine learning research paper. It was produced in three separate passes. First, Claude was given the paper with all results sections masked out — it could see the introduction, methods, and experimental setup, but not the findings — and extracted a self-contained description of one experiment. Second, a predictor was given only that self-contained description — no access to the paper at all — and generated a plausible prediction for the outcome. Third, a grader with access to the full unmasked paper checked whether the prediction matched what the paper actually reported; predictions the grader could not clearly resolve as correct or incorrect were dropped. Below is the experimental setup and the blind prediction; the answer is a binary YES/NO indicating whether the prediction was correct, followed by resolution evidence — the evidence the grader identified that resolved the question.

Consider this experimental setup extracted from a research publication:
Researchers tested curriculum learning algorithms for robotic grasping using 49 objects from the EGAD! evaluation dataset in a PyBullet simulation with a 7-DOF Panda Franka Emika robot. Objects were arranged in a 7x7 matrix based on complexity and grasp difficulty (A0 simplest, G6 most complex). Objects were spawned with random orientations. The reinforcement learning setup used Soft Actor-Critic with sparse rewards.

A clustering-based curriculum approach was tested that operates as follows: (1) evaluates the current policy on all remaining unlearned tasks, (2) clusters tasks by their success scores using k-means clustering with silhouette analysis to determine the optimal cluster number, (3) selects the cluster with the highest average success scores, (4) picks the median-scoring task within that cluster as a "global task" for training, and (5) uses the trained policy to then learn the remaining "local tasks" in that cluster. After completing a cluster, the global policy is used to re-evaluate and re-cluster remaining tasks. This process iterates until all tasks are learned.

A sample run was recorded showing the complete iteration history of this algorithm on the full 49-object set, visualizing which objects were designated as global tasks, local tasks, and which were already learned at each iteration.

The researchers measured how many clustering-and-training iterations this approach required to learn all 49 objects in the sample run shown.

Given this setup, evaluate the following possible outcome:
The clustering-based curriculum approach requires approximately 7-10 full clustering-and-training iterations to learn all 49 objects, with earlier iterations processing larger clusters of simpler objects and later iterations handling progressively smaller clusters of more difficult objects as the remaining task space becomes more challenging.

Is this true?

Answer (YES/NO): NO